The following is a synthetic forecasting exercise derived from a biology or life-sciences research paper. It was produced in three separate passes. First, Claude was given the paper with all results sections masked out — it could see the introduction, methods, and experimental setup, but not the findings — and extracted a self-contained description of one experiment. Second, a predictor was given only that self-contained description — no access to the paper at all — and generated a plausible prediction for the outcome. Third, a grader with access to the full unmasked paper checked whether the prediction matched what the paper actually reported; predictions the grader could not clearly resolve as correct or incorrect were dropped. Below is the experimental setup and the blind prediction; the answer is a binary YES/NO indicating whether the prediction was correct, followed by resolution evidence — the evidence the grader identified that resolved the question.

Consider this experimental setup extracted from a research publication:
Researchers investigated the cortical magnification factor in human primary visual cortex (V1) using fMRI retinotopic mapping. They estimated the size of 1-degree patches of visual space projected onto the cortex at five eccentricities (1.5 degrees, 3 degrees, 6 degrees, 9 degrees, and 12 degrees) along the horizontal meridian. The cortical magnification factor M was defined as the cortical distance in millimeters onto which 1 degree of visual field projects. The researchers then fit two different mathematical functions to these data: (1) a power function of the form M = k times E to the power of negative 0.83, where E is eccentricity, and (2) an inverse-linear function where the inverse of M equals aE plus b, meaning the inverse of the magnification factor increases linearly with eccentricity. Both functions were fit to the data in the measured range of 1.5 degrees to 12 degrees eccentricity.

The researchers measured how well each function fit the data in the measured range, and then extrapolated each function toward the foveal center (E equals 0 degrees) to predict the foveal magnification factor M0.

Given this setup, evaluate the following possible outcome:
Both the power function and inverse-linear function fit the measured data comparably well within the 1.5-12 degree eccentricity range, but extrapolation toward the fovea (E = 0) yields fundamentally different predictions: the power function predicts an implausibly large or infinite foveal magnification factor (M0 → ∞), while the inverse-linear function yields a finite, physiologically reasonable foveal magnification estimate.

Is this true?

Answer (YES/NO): YES